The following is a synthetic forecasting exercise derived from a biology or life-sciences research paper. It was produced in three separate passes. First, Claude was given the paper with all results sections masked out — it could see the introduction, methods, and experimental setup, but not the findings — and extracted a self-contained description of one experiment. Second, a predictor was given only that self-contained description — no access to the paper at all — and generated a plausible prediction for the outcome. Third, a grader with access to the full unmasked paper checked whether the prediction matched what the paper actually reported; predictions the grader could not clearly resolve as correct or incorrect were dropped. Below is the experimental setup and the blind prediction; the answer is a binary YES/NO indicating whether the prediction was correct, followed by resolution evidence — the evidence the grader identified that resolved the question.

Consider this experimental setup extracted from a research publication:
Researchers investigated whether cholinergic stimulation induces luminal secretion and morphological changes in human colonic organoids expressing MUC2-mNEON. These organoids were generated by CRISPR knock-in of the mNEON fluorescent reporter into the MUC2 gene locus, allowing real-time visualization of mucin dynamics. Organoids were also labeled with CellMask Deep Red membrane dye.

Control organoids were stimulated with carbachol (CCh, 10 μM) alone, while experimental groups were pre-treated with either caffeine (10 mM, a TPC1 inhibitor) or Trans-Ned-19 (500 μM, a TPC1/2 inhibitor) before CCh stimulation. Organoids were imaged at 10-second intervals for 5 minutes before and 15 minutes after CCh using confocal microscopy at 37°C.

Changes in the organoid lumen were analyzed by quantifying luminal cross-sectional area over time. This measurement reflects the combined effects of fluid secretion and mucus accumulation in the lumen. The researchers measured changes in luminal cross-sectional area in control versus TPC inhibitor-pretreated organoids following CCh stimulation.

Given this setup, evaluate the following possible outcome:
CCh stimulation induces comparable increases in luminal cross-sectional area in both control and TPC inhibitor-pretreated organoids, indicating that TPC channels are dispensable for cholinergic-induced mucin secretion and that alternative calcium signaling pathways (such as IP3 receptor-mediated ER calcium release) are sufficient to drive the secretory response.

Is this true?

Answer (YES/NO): NO